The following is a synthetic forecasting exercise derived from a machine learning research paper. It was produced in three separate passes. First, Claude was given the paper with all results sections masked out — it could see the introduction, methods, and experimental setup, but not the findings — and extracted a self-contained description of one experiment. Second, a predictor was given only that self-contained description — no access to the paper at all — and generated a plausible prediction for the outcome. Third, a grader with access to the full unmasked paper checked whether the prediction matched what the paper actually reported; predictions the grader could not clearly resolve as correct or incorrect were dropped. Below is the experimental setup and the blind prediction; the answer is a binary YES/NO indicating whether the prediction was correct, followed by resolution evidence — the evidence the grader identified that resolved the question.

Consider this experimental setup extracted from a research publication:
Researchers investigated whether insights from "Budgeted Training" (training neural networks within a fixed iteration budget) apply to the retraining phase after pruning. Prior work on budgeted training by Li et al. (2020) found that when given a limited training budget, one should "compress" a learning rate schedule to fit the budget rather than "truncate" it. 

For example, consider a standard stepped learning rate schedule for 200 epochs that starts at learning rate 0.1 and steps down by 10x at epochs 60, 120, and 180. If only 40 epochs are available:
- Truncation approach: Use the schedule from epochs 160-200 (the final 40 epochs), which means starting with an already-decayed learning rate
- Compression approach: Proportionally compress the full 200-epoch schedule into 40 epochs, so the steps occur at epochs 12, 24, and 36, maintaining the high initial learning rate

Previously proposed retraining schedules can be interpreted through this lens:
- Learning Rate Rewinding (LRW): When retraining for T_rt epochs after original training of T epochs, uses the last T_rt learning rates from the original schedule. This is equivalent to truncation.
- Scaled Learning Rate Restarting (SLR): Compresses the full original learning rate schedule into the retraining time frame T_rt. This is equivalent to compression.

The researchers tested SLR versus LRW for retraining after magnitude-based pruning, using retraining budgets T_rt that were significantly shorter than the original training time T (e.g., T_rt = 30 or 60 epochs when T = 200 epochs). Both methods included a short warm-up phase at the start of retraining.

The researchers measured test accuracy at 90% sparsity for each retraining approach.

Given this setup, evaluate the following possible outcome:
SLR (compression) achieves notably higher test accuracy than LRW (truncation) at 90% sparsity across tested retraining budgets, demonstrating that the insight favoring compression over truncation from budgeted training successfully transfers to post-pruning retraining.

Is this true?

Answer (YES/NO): YES